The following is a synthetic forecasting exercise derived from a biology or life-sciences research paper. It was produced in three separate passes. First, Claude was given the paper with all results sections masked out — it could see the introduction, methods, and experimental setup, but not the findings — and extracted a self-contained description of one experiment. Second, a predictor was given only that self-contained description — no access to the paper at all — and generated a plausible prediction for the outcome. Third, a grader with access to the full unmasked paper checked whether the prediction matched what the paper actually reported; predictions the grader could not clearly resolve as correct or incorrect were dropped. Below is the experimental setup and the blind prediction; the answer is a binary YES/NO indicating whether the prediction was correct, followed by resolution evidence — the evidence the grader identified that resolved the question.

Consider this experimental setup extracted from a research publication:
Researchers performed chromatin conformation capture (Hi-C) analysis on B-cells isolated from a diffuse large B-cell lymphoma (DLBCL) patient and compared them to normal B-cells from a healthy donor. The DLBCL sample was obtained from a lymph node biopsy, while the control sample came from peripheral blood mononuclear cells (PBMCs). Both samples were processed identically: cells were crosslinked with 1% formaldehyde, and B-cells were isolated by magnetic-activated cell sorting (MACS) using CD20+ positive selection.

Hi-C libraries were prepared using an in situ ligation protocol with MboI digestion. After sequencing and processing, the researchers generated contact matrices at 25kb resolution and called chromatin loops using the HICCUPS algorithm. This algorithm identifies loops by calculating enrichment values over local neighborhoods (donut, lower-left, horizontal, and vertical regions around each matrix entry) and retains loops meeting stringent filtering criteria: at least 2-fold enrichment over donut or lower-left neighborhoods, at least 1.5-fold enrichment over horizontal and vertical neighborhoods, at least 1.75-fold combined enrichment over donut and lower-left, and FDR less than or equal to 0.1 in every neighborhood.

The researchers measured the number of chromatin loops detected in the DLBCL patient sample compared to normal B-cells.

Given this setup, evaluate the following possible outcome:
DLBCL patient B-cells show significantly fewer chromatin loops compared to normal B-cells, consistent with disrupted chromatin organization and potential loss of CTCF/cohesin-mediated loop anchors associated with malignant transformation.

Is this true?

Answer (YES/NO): YES